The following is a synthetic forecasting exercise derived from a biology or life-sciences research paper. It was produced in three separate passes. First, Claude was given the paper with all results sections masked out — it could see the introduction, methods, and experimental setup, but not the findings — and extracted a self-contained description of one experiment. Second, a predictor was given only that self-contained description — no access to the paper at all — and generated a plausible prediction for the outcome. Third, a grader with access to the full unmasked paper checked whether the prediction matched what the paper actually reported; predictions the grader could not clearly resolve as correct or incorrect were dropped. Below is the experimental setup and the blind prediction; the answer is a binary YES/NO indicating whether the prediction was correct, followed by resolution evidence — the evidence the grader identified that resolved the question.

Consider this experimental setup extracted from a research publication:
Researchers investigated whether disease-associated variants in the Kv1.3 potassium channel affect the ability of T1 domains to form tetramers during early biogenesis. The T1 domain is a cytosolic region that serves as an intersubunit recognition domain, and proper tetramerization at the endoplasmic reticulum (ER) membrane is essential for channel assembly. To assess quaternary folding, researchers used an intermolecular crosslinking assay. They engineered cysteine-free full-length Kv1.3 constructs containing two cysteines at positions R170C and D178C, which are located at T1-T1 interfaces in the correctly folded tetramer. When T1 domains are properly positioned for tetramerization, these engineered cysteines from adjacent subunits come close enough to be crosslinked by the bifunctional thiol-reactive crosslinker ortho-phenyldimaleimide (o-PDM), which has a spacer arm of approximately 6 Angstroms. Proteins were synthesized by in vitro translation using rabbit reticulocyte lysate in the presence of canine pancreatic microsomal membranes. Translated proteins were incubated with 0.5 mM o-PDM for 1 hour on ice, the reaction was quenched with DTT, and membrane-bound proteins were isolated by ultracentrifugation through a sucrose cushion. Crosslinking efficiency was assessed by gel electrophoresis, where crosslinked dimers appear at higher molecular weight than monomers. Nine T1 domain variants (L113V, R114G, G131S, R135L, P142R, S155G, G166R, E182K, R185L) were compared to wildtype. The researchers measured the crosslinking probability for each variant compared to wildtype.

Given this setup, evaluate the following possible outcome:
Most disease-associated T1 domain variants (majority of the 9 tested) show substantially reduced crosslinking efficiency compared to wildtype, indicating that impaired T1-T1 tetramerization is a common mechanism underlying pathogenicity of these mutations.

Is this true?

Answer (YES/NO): YES